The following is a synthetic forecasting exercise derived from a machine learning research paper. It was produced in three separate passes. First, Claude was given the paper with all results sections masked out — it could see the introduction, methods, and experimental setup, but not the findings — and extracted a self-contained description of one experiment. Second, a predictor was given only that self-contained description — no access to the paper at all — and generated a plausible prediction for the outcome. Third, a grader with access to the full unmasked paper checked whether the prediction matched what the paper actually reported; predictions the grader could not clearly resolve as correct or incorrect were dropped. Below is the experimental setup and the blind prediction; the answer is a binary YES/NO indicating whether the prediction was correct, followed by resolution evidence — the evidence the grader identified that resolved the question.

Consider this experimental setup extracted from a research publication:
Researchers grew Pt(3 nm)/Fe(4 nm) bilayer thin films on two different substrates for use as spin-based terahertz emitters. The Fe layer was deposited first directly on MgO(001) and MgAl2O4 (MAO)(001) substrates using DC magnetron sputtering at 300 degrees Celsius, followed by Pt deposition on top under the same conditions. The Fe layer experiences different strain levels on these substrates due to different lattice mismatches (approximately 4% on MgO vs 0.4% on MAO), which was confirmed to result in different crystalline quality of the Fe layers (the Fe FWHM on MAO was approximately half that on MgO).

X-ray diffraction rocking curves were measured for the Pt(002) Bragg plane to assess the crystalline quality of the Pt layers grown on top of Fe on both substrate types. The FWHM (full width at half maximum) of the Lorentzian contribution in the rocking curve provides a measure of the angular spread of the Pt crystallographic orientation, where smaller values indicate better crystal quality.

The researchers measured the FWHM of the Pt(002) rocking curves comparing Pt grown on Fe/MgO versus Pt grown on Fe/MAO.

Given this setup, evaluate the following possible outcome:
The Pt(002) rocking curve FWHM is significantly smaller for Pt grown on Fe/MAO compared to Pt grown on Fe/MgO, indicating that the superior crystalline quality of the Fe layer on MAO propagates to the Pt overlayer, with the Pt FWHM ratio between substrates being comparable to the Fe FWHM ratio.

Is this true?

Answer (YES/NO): NO